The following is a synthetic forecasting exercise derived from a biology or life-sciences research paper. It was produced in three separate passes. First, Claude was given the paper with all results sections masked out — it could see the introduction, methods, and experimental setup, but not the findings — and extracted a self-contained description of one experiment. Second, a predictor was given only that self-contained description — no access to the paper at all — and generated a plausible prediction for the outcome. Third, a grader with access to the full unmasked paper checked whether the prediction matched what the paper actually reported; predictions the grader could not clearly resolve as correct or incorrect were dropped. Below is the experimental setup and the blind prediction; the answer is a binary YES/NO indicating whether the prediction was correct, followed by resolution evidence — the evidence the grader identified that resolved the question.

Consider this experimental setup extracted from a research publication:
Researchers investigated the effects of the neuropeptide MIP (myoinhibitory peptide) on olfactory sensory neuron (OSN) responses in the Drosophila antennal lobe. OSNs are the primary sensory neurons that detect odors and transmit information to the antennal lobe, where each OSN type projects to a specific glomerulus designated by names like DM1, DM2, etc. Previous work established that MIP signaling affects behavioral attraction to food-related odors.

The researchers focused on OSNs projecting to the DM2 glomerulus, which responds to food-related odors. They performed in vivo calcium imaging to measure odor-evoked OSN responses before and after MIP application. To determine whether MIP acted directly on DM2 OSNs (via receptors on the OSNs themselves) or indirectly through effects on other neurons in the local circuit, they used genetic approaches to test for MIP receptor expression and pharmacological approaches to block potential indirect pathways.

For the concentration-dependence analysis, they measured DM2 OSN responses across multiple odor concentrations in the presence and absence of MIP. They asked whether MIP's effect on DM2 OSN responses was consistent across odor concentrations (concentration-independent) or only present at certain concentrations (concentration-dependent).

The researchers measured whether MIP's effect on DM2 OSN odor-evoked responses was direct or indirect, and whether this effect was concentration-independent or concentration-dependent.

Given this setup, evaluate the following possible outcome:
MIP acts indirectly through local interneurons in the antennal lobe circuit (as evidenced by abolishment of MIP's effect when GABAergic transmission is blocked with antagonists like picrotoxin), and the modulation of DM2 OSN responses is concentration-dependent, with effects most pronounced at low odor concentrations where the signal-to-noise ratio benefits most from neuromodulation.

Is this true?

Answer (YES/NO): NO